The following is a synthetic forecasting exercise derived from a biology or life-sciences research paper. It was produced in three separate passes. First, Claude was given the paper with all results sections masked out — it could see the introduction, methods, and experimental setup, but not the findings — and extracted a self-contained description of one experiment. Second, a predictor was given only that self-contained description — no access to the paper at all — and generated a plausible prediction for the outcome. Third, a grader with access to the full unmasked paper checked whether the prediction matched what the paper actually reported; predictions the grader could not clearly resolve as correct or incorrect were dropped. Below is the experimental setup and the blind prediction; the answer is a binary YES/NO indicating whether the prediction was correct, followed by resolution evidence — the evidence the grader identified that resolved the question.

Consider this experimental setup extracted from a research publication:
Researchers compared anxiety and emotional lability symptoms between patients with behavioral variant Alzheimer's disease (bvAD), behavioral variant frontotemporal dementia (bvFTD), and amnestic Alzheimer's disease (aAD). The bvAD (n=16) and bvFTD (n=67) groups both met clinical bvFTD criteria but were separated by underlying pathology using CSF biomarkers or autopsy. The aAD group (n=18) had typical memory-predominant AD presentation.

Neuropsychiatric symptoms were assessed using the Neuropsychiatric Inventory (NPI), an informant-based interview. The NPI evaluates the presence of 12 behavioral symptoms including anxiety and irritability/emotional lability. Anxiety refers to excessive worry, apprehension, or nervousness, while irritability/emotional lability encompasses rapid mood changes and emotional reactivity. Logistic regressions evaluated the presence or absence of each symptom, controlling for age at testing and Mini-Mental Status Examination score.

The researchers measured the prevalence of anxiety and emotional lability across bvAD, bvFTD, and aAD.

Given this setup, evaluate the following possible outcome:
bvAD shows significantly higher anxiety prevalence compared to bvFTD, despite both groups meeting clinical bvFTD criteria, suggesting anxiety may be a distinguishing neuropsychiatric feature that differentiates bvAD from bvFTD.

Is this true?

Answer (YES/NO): NO